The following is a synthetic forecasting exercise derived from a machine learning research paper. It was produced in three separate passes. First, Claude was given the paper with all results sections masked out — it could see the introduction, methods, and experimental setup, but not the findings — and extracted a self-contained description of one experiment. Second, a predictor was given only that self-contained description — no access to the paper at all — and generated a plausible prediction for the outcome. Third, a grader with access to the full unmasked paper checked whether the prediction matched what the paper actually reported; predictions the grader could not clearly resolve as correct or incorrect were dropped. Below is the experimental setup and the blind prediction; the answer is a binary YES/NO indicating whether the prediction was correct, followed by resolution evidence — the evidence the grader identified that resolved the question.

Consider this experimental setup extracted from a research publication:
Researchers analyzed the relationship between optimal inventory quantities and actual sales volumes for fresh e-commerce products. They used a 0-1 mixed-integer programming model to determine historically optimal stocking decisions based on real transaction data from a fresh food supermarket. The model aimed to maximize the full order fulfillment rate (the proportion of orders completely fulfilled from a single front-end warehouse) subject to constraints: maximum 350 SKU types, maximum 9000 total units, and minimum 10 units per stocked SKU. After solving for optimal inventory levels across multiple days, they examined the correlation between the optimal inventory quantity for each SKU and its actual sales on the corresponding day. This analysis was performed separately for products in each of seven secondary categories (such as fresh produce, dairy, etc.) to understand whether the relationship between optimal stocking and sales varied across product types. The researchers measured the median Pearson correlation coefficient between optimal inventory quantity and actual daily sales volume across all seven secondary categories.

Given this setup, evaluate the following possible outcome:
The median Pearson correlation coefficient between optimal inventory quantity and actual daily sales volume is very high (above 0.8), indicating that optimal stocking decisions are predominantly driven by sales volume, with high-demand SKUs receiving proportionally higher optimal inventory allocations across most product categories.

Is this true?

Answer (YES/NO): NO